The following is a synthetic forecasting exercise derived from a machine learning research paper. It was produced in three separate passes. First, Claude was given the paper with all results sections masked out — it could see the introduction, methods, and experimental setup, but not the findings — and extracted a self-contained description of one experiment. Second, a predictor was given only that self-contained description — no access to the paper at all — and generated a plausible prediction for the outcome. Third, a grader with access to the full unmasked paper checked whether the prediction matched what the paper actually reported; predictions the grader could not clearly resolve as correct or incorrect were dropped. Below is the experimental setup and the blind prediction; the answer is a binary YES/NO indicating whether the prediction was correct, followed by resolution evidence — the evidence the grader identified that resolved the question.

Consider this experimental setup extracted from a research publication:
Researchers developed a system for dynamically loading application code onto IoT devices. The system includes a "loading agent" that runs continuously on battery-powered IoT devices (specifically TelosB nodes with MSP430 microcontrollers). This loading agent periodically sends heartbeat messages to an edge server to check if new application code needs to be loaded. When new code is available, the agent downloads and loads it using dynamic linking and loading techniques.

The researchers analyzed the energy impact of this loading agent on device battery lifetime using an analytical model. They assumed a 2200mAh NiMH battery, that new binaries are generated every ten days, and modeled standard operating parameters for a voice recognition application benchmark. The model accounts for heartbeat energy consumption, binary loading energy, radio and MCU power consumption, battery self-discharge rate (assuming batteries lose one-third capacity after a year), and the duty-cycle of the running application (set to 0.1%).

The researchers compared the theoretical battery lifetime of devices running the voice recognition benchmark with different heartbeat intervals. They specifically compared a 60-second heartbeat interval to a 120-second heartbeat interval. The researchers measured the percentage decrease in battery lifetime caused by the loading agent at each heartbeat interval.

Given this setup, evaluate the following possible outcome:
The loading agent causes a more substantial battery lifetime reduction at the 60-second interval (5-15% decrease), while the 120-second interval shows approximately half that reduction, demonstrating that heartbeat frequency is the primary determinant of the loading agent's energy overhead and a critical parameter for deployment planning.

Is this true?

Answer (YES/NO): NO